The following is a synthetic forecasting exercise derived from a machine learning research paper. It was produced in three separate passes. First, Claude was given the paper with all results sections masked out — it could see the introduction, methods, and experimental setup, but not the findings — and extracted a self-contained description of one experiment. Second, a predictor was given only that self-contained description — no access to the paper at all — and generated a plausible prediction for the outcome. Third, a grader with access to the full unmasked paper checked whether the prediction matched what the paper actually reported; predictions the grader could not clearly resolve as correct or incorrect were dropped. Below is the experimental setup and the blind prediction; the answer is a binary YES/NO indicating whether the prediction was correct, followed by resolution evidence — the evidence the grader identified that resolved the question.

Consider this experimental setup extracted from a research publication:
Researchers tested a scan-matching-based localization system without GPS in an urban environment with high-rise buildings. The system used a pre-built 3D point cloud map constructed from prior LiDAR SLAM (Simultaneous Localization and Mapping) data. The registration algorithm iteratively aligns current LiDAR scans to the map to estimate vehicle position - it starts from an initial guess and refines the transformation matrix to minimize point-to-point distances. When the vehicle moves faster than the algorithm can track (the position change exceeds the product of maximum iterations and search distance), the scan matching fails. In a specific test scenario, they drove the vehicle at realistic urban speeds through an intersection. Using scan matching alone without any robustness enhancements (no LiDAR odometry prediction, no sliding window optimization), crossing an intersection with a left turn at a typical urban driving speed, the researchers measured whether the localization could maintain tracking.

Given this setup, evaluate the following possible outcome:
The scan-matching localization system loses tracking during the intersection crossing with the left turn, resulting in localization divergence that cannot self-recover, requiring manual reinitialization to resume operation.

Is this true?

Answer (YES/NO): YES